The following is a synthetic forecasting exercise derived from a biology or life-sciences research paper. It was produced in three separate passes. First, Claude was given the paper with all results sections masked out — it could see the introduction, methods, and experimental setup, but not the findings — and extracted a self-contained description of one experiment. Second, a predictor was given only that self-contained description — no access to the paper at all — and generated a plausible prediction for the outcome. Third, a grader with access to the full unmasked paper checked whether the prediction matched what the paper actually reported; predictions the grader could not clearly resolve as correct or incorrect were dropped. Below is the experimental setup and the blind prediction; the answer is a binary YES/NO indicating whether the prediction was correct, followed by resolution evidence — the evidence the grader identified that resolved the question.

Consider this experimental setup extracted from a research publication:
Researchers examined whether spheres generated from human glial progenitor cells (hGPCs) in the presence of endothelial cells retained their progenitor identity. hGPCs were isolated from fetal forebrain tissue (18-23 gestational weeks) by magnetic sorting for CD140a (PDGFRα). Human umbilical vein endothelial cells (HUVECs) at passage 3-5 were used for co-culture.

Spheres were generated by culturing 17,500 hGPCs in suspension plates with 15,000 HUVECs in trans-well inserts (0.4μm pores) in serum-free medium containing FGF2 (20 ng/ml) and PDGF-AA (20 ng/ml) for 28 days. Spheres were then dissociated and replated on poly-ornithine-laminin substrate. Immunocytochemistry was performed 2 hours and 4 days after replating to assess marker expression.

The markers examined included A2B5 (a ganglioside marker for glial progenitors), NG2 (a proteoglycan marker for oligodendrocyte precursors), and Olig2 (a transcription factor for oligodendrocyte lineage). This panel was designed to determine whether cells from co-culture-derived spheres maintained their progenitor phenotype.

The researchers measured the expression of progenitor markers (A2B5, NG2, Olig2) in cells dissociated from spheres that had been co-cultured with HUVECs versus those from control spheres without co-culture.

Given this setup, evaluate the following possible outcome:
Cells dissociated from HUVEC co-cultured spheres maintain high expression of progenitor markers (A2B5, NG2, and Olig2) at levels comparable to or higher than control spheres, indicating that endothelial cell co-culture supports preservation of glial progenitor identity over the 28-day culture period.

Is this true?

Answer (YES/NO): YES